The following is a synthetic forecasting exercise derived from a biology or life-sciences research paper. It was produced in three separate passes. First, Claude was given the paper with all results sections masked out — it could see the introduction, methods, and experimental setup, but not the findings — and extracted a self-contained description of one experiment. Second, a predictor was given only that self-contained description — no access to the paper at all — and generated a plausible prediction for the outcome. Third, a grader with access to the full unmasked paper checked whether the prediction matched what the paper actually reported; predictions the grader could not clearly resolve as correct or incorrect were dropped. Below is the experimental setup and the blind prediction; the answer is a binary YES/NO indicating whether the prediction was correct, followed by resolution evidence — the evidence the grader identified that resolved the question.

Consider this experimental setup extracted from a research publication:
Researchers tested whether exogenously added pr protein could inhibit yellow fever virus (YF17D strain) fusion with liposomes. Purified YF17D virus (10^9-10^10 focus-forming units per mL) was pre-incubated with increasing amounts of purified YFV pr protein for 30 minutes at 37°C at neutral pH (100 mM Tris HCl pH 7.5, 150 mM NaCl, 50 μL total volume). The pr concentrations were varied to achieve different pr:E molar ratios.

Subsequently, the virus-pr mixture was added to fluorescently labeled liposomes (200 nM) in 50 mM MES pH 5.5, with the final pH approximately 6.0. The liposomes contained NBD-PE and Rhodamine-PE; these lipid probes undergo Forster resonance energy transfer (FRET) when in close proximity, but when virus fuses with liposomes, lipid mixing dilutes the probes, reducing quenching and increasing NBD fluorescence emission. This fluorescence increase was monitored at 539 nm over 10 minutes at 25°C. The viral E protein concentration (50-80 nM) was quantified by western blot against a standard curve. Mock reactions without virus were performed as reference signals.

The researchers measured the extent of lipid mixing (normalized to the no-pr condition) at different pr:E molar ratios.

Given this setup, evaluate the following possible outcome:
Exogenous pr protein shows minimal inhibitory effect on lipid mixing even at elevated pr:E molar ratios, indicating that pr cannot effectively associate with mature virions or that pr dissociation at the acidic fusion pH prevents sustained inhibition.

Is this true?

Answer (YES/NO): NO